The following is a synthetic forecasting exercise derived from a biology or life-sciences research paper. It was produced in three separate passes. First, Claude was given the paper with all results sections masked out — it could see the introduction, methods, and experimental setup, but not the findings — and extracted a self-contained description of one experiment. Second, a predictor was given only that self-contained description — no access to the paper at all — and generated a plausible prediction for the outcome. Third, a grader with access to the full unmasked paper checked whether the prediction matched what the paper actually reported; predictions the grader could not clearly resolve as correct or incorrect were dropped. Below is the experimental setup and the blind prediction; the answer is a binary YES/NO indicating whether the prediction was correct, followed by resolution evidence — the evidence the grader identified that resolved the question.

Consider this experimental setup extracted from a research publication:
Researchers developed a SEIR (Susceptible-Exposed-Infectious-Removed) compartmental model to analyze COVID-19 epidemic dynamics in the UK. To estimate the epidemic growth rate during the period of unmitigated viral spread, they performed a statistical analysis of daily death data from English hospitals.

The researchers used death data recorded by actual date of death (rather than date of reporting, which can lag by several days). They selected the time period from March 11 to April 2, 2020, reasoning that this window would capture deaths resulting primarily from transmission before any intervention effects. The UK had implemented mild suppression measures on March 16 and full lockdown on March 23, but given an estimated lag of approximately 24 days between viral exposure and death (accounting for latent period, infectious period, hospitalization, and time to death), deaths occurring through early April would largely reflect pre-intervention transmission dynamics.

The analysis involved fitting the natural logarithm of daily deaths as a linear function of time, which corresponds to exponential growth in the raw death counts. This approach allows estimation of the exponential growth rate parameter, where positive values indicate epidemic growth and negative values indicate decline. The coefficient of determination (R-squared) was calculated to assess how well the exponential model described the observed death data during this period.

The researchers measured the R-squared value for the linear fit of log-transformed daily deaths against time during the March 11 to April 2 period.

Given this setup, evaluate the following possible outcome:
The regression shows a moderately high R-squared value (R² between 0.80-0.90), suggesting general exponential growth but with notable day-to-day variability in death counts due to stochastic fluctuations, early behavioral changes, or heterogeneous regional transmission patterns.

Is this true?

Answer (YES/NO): NO